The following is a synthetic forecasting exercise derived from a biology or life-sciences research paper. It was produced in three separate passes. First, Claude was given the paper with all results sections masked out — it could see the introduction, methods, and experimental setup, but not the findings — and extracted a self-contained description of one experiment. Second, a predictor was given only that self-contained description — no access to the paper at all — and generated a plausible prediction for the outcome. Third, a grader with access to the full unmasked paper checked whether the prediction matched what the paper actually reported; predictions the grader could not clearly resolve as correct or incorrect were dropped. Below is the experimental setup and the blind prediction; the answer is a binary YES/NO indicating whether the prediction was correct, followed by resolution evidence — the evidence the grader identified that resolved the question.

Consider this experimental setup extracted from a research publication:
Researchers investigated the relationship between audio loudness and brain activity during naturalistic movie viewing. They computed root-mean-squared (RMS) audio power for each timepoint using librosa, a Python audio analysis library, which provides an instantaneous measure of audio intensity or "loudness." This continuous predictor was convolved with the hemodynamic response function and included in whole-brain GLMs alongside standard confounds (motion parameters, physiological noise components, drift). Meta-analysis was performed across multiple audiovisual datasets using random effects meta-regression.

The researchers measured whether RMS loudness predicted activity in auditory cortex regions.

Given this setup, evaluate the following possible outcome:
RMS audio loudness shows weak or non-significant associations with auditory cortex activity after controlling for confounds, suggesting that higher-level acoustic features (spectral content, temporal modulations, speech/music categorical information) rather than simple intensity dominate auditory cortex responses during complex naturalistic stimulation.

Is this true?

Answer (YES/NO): NO